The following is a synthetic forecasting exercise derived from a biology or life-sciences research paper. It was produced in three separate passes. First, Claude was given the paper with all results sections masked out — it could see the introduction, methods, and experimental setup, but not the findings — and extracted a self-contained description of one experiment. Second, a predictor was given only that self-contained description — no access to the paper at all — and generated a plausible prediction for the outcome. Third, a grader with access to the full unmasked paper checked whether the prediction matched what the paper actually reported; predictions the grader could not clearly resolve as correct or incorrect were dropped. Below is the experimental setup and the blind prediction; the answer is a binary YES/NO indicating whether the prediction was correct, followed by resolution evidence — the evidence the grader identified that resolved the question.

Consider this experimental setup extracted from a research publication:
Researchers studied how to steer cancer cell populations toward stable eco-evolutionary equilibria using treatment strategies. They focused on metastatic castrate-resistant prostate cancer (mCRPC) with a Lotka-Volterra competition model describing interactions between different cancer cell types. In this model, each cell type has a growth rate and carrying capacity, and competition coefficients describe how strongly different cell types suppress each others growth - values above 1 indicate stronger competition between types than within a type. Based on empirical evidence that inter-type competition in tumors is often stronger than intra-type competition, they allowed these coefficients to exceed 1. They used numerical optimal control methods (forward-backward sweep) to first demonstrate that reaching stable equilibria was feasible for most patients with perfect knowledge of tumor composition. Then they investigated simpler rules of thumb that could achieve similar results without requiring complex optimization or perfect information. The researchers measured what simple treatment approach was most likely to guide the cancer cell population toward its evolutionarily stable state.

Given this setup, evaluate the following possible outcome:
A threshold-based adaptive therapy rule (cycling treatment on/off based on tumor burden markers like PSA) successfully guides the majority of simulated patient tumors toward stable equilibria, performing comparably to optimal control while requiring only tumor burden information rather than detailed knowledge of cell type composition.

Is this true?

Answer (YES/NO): NO